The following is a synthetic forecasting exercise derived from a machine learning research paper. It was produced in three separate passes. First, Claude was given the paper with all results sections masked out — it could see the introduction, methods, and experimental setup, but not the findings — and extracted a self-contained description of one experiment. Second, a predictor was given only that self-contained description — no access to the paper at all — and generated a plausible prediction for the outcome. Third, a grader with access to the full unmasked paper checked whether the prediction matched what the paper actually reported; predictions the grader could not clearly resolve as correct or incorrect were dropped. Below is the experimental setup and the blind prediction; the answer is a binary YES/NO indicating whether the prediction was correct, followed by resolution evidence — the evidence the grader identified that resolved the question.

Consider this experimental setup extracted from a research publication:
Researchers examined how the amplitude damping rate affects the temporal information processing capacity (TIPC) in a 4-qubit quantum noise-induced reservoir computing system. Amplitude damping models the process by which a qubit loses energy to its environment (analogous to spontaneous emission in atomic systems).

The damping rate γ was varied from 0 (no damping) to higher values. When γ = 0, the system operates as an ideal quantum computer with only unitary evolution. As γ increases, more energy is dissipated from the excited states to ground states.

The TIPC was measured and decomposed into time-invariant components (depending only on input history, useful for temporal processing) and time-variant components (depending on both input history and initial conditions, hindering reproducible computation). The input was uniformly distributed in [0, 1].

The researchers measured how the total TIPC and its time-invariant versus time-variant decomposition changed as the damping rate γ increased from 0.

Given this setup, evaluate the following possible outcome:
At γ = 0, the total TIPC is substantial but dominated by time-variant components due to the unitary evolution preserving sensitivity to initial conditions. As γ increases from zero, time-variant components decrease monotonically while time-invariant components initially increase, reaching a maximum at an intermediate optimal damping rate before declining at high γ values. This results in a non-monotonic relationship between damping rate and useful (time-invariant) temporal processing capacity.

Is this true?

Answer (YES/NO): NO